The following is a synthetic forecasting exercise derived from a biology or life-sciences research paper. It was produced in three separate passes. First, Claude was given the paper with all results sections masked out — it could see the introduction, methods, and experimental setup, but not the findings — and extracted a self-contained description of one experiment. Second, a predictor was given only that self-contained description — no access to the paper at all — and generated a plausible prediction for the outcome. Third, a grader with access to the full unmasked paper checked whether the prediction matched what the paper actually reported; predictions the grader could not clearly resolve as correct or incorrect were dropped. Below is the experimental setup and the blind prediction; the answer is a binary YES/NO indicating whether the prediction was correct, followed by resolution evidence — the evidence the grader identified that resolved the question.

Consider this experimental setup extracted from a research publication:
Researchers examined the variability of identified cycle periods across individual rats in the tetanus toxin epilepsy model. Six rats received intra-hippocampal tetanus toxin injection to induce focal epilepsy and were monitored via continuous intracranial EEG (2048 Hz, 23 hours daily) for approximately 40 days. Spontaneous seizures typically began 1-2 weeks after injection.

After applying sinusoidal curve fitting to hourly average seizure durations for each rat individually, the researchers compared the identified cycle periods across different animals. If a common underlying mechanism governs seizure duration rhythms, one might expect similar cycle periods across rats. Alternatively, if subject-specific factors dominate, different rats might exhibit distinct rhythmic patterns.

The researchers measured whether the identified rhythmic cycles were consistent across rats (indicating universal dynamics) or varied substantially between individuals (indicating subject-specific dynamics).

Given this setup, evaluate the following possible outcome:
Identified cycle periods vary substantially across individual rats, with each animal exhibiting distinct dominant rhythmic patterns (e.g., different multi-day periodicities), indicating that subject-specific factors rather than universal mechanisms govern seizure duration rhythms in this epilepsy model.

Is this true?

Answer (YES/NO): YES